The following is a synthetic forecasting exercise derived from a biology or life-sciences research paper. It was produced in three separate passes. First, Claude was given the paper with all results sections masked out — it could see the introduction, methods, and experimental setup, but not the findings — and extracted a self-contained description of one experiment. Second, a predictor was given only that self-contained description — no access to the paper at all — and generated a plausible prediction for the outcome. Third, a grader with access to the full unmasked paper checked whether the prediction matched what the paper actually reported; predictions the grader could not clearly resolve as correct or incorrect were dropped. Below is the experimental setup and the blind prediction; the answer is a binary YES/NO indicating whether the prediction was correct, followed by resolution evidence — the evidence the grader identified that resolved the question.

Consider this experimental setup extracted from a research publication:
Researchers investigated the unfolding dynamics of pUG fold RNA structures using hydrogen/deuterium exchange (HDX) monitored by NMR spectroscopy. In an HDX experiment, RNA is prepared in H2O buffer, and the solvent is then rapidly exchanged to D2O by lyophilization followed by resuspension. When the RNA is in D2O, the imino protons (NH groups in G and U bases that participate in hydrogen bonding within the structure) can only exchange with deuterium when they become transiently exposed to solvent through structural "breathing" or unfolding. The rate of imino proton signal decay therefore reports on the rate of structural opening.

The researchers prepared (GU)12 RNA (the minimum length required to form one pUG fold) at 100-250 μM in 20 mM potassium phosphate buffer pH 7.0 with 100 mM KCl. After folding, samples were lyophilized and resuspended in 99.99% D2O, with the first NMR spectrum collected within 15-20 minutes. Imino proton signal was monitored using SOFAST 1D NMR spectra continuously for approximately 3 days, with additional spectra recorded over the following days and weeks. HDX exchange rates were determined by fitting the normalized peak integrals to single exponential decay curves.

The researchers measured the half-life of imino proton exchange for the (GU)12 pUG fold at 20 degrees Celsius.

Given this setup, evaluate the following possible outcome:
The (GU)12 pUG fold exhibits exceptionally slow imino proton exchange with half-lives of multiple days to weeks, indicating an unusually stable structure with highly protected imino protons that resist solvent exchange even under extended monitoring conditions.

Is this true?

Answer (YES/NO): YES